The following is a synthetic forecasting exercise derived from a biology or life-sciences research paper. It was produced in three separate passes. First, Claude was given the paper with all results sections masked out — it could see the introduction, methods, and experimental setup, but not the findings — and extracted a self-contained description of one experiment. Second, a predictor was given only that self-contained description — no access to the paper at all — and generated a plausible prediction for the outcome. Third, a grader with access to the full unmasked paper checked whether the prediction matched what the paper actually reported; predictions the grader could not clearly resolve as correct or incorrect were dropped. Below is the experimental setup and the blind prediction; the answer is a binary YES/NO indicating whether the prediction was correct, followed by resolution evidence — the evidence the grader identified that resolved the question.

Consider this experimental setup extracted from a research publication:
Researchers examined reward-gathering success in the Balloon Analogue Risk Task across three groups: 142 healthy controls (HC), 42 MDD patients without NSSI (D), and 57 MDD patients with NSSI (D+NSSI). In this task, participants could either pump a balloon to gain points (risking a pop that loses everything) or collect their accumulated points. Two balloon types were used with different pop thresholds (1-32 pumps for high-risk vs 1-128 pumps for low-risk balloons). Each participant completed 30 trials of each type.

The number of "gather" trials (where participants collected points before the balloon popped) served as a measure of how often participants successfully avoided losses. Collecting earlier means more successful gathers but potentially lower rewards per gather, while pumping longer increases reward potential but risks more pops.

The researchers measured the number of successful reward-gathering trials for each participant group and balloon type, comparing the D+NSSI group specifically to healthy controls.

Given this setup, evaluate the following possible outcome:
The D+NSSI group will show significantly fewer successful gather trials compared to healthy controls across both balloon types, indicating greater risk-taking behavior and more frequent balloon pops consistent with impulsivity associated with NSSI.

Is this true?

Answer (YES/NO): NO